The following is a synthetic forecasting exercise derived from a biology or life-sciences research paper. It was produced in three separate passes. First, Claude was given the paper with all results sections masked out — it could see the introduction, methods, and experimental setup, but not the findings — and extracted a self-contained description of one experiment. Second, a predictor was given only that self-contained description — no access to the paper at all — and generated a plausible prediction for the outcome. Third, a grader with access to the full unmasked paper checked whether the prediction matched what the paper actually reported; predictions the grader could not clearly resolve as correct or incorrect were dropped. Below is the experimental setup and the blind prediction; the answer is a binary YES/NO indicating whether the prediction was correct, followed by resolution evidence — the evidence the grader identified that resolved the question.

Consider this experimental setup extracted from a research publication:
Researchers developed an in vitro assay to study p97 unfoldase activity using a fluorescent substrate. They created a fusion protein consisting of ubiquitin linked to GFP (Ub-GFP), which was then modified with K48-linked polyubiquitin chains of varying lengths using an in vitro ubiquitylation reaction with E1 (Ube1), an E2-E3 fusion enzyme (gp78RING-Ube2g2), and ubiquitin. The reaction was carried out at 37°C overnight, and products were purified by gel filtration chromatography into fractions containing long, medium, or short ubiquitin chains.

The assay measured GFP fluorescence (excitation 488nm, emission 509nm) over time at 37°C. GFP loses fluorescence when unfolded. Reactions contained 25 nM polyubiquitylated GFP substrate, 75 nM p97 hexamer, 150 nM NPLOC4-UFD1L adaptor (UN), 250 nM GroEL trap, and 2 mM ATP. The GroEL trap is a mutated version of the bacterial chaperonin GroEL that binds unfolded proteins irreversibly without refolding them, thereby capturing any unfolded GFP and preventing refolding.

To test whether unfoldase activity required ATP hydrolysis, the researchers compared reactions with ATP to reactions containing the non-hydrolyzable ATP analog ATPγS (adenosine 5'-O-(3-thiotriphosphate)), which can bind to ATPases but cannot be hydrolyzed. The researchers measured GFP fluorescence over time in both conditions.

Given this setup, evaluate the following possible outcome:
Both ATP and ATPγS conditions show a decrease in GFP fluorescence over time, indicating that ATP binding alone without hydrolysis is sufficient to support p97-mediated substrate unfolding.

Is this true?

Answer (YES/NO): NO